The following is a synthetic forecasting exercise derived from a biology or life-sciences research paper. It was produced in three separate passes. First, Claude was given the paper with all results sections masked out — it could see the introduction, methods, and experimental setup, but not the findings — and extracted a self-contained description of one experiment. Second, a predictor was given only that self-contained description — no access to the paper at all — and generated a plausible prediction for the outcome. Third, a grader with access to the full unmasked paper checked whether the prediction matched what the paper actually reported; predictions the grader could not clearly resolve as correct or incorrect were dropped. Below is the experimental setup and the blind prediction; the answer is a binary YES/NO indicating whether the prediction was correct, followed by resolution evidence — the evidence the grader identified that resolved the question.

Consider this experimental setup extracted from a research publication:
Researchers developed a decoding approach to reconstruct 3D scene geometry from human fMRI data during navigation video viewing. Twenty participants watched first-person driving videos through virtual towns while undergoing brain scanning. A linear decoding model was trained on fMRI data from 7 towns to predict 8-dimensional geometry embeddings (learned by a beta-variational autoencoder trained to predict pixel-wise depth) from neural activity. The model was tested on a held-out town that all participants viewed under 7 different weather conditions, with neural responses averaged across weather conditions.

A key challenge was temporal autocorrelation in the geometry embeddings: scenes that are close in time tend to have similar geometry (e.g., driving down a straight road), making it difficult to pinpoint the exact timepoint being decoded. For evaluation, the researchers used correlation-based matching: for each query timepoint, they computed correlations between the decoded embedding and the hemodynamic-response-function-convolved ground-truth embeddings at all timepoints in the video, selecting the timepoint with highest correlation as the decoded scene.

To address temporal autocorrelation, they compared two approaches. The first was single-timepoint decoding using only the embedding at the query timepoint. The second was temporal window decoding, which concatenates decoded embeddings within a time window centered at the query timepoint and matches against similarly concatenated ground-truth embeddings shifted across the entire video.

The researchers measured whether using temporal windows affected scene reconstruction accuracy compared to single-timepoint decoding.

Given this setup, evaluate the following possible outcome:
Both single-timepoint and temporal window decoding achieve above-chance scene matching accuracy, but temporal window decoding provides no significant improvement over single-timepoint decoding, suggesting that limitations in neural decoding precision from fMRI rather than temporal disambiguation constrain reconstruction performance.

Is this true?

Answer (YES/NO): NO